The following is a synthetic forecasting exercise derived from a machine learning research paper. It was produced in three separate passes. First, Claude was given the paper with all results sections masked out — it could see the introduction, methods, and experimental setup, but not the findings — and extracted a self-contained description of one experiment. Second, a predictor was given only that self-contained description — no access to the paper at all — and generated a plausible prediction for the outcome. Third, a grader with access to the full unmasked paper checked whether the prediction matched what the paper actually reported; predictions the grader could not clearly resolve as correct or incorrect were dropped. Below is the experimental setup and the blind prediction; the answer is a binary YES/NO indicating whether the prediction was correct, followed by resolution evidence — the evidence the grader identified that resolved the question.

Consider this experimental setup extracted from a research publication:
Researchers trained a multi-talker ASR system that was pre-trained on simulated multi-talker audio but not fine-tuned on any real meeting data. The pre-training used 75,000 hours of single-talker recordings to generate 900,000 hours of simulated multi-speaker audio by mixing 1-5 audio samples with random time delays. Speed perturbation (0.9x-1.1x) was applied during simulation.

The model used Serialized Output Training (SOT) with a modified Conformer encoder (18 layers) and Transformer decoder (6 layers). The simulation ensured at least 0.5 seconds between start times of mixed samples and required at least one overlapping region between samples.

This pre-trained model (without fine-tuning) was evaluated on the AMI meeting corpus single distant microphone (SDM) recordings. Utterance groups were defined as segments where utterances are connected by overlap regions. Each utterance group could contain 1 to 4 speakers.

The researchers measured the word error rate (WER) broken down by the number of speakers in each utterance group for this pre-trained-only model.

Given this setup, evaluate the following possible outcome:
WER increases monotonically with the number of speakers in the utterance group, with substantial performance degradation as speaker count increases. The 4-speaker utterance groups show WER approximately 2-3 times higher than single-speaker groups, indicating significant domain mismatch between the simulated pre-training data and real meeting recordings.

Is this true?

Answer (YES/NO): NO